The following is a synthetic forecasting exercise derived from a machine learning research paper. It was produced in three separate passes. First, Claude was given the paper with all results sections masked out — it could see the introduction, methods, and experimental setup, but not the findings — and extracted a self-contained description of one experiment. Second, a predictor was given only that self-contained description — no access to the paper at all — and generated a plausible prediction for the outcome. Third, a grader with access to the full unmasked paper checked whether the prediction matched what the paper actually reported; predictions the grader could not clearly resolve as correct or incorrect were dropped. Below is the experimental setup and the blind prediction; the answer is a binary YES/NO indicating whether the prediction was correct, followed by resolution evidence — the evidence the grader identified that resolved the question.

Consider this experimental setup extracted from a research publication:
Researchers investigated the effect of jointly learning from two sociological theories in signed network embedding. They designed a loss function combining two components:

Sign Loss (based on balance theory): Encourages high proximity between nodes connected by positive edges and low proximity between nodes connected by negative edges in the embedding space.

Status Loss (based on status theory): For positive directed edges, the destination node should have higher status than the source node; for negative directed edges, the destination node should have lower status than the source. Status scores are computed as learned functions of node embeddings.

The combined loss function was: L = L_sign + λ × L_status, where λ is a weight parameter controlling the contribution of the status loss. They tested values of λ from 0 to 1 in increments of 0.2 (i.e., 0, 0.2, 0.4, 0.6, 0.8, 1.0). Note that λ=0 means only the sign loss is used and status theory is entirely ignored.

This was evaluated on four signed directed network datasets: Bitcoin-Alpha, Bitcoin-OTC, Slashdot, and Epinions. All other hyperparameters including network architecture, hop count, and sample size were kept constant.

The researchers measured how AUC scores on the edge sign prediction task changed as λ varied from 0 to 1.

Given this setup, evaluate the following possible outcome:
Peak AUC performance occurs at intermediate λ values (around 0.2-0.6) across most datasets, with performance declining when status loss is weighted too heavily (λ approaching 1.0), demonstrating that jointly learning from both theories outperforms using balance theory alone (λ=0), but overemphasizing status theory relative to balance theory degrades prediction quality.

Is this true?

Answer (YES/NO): NO